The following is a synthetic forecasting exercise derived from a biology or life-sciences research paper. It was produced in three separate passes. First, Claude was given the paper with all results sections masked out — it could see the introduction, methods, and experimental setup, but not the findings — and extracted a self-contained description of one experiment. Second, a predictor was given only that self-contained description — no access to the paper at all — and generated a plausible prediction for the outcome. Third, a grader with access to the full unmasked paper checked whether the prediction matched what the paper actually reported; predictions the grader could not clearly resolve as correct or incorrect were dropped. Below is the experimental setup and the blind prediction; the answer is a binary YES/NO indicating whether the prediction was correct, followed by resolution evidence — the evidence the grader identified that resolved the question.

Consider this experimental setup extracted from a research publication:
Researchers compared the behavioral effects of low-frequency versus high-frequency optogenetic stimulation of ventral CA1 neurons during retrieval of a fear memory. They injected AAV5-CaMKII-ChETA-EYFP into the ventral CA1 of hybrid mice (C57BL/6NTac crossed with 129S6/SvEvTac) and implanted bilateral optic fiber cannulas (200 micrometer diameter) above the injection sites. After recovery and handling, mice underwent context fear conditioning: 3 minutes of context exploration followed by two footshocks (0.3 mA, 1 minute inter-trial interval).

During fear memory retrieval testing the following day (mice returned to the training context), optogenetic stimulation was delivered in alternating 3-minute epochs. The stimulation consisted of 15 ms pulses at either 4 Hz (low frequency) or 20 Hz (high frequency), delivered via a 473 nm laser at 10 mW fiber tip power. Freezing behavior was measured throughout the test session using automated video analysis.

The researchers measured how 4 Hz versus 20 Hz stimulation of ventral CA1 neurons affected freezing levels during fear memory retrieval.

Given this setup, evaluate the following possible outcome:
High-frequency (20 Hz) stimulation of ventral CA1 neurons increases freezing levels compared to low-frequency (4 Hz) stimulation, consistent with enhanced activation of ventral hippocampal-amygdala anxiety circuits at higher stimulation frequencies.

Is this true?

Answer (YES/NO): NO